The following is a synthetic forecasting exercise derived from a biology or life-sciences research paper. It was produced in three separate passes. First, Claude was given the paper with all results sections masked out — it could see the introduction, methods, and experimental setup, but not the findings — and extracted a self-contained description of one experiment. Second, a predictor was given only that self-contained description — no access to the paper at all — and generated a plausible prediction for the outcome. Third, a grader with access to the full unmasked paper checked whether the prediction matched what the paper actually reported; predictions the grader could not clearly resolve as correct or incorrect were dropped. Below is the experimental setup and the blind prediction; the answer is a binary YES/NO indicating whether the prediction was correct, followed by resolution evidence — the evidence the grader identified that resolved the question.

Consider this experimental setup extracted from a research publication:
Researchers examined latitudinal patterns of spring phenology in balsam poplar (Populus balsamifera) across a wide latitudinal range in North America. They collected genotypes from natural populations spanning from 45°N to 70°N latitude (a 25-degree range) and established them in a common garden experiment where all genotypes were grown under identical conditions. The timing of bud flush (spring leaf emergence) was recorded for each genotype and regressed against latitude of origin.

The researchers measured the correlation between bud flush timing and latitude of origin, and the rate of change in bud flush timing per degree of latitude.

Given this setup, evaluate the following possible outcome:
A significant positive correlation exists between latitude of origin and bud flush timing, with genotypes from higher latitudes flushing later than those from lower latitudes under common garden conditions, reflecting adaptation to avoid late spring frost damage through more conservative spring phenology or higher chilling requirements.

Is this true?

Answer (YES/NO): NO